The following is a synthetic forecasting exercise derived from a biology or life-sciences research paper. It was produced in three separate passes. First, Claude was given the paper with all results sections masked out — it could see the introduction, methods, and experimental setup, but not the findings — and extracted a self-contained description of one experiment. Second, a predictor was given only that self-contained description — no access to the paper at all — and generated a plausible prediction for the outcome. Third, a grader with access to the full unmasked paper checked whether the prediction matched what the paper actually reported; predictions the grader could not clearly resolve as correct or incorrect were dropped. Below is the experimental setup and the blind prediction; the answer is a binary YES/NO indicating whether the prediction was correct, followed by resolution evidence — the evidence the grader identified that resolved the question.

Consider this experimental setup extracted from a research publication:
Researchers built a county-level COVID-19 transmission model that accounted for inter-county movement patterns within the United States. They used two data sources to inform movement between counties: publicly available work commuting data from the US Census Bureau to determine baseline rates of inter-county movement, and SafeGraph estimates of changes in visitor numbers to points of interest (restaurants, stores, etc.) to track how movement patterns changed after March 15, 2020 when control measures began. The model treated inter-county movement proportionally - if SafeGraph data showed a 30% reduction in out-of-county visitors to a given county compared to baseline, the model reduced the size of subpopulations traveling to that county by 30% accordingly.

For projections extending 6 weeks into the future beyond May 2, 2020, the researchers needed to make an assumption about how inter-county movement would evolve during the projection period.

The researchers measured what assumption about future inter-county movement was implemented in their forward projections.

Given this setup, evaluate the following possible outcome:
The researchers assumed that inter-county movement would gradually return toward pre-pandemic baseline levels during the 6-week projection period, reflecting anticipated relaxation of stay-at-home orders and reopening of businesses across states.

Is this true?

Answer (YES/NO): NO